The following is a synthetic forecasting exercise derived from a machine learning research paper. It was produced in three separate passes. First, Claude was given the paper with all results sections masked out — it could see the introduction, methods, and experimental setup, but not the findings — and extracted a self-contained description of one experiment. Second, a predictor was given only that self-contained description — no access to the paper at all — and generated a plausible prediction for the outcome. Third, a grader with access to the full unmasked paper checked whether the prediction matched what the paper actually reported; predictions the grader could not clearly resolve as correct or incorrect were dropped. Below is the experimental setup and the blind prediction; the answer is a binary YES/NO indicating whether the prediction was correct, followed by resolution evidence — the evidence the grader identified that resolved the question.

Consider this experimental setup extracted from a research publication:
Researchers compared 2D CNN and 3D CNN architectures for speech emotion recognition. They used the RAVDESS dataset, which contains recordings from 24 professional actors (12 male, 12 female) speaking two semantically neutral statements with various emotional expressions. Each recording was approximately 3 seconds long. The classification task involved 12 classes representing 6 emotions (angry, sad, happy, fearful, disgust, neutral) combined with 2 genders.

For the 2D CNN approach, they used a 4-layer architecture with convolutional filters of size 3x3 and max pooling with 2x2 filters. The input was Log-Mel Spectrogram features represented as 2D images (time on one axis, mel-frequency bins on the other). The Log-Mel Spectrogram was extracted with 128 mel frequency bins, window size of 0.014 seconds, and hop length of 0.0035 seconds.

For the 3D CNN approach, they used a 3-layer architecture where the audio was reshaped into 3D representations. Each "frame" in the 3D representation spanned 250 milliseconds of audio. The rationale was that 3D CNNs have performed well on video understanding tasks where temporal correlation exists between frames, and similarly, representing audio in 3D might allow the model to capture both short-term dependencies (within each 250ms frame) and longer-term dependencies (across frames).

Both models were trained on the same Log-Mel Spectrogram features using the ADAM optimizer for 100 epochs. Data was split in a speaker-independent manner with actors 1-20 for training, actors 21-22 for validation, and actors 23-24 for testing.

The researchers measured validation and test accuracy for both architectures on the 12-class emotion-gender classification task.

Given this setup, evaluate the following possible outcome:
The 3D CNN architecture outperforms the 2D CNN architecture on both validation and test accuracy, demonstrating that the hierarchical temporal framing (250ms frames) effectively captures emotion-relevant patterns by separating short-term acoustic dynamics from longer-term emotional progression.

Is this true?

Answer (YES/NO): NO